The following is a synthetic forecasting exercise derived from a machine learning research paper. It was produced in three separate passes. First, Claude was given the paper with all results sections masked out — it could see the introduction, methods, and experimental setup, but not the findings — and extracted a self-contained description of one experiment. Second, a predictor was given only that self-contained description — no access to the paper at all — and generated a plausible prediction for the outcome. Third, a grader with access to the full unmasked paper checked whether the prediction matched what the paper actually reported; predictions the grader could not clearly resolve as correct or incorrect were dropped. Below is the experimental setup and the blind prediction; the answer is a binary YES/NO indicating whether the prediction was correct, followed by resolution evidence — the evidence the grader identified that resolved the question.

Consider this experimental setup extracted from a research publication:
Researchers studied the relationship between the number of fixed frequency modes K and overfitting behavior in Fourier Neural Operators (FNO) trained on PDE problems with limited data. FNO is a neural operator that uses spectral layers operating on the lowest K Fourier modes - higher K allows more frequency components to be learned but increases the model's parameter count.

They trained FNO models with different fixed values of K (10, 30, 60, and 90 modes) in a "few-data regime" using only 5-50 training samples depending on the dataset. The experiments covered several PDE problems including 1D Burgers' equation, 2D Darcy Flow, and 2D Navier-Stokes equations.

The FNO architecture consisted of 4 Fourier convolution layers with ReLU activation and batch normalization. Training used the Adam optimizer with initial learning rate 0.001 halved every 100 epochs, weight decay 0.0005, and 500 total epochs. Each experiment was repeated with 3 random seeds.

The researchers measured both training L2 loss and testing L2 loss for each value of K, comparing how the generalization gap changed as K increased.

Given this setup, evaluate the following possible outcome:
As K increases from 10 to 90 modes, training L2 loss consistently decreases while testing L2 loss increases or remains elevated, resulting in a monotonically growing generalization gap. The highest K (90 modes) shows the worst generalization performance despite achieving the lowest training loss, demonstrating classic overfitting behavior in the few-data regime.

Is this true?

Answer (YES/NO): YES